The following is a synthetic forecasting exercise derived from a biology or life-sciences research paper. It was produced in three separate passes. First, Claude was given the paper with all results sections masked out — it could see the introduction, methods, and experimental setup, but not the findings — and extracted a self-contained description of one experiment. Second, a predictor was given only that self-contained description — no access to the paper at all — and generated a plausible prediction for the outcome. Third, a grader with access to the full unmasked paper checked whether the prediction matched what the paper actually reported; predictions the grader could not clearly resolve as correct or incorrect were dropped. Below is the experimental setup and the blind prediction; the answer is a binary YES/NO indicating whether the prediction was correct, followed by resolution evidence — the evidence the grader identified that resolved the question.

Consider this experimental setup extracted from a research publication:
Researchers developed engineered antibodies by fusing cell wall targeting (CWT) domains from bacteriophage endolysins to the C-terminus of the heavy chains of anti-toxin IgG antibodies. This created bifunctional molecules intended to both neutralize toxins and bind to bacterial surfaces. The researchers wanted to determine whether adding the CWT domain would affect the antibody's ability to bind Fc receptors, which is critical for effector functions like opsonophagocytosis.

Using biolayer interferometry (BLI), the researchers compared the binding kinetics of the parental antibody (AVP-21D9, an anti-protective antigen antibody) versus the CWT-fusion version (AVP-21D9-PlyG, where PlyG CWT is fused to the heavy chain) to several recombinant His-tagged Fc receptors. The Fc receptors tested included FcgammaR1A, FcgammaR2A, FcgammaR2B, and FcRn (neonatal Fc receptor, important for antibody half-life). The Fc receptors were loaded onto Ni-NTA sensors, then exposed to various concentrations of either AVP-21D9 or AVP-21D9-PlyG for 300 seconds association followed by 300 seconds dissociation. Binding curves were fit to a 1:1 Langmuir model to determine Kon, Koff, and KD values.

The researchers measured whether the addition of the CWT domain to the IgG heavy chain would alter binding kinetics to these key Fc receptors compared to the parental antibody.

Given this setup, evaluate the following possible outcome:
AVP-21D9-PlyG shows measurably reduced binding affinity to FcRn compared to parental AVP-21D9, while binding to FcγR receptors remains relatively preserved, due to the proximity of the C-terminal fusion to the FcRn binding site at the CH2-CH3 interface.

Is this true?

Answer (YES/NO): NO